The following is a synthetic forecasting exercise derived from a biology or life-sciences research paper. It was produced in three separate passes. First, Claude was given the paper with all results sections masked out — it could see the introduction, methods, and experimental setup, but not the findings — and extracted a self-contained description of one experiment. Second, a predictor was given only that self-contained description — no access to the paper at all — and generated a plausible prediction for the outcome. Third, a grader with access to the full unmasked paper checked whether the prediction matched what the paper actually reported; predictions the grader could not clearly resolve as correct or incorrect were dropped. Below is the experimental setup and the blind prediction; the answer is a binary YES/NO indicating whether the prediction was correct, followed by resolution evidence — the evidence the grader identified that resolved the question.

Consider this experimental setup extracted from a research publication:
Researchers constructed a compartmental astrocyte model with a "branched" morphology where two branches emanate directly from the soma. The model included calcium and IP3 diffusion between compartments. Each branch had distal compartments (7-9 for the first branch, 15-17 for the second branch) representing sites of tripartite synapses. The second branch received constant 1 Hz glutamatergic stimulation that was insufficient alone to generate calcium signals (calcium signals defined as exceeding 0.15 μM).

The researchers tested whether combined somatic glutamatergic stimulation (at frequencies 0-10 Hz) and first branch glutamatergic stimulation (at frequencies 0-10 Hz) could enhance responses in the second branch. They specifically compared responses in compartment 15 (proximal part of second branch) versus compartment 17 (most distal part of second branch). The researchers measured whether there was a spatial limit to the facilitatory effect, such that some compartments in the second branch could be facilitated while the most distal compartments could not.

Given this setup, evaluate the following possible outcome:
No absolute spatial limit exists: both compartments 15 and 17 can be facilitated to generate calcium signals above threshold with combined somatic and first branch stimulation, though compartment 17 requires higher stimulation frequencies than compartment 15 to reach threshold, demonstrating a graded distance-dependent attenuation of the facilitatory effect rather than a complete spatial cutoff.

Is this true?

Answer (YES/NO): NO